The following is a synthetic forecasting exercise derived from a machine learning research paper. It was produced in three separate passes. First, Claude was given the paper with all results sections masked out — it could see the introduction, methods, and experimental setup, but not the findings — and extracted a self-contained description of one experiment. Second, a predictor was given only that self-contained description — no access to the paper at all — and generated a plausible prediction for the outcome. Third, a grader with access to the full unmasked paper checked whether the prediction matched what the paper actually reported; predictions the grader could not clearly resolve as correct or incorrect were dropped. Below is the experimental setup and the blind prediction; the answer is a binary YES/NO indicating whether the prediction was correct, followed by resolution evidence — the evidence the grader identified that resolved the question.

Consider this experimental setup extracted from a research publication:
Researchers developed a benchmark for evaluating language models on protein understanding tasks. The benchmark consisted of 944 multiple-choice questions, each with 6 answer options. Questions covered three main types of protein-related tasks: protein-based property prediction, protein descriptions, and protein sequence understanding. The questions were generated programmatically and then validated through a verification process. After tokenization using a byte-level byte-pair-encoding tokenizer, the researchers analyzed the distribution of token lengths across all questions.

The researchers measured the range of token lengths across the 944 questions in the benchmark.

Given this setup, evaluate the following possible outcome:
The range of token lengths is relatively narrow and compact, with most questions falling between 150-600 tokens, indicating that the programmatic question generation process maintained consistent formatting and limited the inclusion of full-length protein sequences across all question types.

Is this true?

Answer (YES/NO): NO